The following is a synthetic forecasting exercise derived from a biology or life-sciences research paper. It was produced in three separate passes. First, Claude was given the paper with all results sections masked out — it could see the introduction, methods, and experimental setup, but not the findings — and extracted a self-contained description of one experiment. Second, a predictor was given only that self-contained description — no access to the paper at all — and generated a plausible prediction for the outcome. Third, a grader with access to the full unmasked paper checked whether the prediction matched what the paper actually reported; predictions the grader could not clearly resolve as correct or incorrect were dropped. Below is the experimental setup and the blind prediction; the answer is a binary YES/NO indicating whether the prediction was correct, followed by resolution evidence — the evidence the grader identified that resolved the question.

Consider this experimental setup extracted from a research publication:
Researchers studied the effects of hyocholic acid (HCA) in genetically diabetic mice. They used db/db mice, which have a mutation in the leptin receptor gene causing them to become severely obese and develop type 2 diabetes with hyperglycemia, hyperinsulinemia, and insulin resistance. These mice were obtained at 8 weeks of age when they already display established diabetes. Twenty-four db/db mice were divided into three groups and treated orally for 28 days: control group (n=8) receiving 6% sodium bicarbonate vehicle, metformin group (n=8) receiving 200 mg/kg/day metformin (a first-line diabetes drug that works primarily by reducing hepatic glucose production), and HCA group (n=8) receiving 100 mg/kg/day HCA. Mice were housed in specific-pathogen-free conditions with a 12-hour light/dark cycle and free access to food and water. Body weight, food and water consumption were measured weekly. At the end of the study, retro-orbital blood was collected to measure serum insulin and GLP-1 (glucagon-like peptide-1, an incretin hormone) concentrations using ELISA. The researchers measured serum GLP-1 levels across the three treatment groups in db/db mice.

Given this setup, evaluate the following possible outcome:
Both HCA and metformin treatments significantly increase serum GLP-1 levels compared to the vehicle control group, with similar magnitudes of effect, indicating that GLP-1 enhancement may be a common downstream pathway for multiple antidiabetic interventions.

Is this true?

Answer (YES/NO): NO